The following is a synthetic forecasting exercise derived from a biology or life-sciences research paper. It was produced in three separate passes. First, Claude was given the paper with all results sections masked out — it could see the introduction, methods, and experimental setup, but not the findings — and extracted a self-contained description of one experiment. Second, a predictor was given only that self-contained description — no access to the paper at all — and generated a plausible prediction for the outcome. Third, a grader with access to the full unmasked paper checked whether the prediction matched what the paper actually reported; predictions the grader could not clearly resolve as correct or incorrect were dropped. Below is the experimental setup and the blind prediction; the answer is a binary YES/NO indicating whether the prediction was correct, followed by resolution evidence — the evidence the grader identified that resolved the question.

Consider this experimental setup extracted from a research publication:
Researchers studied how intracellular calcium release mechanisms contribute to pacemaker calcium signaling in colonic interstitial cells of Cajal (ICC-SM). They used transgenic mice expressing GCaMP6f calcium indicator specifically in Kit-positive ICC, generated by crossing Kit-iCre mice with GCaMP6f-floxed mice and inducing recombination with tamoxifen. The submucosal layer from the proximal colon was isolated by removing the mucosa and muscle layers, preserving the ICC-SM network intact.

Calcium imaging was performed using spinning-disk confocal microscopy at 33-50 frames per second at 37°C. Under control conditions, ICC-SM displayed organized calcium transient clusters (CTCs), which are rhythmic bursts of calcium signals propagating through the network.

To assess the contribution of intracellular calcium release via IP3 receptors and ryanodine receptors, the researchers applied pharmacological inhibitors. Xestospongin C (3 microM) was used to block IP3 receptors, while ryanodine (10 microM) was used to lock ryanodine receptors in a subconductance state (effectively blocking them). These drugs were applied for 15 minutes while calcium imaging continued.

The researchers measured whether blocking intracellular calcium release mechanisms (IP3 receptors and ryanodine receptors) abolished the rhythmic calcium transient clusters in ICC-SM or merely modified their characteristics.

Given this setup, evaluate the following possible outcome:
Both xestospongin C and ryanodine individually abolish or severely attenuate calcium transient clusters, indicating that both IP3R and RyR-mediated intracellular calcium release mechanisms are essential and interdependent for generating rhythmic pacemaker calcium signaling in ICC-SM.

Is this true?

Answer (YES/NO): NO